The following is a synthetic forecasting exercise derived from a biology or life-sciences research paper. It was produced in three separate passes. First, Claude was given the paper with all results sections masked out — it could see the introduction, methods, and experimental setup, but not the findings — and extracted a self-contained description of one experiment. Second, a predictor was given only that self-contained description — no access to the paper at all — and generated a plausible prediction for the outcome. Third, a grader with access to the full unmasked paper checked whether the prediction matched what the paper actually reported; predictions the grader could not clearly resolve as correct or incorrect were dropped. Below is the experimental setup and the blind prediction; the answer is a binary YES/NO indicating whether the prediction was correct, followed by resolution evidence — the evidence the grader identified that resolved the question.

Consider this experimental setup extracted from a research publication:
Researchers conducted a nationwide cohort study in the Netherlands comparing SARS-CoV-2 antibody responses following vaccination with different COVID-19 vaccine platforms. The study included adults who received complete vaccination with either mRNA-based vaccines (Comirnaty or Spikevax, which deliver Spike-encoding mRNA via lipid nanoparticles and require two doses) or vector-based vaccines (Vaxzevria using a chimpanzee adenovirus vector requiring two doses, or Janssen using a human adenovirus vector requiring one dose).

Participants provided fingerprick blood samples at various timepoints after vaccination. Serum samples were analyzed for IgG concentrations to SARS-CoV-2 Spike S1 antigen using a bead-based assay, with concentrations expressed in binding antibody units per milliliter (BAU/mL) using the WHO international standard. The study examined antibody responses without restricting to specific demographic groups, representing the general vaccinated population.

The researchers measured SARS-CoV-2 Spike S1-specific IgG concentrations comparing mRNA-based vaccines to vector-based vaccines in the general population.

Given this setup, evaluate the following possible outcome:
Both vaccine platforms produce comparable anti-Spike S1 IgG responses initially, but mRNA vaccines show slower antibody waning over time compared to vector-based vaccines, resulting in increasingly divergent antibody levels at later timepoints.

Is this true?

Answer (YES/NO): NO